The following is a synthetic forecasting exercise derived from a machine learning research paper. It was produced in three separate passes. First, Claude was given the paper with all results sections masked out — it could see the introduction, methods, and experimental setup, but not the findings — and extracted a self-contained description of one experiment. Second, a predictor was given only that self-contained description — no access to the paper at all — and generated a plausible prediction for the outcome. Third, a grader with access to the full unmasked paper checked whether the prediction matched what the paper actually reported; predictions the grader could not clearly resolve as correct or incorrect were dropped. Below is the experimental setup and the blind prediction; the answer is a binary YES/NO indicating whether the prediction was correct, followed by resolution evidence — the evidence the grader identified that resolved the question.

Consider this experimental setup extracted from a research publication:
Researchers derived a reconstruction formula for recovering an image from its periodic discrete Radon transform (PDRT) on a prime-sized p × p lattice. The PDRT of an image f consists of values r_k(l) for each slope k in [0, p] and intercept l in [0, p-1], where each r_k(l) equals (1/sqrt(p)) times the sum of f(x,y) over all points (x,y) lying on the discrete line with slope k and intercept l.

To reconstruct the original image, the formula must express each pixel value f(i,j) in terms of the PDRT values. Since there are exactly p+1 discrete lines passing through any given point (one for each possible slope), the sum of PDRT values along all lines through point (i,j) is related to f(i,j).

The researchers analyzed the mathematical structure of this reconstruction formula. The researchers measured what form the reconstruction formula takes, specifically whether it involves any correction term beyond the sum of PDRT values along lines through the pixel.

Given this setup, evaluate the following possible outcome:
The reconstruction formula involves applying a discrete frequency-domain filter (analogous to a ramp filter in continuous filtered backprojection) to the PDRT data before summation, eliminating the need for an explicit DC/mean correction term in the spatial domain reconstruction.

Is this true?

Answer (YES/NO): NO